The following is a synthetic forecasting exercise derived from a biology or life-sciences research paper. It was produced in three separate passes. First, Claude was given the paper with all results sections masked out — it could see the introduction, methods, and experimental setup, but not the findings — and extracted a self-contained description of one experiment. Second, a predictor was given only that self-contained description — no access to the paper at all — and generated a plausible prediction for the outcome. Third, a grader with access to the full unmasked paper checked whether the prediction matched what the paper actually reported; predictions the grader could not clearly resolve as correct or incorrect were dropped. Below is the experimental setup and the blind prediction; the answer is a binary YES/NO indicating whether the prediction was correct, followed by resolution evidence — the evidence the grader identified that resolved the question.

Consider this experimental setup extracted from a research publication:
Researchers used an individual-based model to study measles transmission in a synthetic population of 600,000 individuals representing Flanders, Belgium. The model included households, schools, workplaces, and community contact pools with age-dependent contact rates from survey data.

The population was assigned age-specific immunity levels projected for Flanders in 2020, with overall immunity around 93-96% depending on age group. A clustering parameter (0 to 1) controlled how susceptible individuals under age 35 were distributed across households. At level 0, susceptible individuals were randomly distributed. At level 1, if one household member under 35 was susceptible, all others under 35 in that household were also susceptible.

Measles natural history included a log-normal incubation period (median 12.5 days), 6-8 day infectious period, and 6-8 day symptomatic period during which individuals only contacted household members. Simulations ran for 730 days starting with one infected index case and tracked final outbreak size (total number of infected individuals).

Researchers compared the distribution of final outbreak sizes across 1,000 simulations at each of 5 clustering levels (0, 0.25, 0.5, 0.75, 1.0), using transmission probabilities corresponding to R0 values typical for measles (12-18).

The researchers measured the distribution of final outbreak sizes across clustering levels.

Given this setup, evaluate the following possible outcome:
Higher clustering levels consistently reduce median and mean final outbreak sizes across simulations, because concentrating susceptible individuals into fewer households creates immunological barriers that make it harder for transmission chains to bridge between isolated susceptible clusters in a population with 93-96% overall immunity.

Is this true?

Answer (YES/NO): NO